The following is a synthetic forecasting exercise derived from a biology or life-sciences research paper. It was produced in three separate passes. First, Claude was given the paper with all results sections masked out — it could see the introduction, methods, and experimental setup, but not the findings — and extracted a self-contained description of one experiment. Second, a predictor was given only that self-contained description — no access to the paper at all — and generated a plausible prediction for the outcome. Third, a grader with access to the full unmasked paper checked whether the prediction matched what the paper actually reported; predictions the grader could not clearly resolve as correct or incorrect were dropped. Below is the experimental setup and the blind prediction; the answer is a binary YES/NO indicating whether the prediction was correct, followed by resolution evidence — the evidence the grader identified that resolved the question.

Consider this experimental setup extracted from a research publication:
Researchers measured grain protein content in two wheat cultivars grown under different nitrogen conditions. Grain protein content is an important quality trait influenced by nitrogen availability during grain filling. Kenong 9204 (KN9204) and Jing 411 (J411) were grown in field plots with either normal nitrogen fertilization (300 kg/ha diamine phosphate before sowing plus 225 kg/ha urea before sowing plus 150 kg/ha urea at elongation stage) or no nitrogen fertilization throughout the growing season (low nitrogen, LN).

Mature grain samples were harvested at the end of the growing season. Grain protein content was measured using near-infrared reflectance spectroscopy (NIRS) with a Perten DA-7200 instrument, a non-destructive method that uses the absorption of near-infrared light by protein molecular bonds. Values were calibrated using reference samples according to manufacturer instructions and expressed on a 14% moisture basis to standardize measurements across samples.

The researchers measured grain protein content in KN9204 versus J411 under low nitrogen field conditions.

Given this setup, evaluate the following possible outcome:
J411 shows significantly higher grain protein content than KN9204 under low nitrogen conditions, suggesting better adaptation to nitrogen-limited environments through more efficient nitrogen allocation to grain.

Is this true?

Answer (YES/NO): NO